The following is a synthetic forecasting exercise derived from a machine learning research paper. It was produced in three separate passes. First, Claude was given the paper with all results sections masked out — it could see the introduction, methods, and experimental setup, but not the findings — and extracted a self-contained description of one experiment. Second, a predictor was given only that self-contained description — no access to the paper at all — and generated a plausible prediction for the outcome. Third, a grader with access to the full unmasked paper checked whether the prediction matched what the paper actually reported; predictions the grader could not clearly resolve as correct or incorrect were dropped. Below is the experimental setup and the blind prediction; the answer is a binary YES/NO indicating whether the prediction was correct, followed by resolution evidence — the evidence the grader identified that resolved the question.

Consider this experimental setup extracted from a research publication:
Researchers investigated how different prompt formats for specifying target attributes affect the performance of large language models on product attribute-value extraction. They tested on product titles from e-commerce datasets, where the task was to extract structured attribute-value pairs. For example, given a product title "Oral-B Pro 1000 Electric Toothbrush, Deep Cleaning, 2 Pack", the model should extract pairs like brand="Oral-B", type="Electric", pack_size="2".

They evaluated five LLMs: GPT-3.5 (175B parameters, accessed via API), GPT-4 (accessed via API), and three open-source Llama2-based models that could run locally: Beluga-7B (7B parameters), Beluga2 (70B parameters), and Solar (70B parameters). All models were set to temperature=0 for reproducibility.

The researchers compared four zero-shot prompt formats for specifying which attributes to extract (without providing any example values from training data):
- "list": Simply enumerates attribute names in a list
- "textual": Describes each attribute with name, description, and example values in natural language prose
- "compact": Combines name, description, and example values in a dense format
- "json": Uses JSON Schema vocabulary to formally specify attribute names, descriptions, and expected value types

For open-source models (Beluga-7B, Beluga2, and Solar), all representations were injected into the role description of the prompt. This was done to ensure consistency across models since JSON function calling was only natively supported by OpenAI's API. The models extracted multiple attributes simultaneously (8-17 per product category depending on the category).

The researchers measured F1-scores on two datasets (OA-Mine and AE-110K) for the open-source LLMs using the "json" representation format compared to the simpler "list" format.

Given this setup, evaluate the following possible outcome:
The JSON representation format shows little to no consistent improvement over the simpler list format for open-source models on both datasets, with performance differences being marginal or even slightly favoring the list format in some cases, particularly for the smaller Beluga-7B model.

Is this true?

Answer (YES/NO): NO